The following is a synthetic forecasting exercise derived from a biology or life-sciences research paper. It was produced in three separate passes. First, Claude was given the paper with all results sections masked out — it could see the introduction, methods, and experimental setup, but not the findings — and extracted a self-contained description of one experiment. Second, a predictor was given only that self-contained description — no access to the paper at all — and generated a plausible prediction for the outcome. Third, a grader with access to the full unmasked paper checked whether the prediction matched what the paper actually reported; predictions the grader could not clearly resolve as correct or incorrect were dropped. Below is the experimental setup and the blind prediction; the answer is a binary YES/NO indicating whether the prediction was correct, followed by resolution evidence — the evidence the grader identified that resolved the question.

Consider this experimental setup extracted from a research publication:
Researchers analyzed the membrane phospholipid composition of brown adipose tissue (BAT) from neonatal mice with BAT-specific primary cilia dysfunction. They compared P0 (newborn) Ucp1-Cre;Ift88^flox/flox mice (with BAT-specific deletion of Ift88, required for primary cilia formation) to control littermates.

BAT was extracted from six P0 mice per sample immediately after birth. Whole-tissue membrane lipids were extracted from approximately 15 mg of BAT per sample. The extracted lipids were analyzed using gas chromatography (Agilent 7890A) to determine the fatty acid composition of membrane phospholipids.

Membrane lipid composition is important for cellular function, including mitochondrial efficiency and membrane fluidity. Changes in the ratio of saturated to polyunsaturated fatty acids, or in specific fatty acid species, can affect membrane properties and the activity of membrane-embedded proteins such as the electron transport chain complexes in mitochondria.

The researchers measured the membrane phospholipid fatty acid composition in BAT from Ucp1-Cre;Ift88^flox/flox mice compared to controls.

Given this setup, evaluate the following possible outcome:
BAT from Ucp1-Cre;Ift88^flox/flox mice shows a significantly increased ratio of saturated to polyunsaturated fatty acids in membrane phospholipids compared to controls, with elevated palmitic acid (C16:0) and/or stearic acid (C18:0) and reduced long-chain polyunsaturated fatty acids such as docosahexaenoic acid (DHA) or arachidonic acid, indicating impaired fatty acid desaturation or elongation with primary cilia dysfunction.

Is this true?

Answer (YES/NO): NO